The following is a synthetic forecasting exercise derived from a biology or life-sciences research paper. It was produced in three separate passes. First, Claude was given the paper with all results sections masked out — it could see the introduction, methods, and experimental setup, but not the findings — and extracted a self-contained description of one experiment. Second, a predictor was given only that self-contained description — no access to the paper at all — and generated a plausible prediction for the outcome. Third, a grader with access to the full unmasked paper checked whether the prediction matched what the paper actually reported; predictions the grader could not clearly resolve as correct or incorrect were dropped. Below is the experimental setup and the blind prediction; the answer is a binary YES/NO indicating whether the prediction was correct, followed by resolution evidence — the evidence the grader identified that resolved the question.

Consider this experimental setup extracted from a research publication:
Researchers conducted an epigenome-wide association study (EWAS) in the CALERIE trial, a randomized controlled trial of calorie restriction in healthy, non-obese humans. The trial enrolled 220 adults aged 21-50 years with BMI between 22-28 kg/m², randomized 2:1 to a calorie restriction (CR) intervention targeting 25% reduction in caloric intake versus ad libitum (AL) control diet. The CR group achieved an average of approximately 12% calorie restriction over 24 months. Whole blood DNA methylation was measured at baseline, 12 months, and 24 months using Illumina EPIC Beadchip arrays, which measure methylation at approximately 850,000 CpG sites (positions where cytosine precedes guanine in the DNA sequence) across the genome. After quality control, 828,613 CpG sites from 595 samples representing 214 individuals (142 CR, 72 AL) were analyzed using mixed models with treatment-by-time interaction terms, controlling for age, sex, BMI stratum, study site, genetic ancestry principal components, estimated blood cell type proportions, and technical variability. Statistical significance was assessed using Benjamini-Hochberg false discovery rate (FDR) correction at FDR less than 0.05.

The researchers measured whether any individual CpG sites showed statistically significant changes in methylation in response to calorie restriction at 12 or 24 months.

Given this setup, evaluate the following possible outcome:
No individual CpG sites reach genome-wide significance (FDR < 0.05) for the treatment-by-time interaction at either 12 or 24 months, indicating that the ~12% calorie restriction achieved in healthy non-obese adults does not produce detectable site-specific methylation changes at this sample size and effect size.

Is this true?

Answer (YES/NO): YES